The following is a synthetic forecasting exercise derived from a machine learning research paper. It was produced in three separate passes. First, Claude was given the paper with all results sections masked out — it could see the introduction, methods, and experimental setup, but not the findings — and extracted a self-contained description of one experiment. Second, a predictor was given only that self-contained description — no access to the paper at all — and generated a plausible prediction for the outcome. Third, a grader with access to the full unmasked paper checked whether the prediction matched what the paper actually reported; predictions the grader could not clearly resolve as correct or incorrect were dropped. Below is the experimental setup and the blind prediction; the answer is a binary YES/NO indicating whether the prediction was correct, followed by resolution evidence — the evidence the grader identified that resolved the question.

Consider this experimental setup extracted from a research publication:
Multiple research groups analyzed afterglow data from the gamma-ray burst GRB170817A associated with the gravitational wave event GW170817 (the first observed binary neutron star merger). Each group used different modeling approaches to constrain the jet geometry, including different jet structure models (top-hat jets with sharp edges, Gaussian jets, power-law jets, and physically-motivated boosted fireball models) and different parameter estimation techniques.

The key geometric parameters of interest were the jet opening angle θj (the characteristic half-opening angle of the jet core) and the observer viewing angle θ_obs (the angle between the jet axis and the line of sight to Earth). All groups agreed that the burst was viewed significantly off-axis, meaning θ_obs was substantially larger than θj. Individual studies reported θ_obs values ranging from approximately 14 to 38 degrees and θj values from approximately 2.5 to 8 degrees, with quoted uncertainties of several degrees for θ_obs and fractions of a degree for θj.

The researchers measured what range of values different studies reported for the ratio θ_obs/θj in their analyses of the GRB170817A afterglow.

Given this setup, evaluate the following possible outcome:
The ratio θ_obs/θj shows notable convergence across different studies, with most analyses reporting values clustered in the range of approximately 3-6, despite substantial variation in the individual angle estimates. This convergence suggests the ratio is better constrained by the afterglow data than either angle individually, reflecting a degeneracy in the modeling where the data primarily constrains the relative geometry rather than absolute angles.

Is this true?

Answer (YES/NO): YES